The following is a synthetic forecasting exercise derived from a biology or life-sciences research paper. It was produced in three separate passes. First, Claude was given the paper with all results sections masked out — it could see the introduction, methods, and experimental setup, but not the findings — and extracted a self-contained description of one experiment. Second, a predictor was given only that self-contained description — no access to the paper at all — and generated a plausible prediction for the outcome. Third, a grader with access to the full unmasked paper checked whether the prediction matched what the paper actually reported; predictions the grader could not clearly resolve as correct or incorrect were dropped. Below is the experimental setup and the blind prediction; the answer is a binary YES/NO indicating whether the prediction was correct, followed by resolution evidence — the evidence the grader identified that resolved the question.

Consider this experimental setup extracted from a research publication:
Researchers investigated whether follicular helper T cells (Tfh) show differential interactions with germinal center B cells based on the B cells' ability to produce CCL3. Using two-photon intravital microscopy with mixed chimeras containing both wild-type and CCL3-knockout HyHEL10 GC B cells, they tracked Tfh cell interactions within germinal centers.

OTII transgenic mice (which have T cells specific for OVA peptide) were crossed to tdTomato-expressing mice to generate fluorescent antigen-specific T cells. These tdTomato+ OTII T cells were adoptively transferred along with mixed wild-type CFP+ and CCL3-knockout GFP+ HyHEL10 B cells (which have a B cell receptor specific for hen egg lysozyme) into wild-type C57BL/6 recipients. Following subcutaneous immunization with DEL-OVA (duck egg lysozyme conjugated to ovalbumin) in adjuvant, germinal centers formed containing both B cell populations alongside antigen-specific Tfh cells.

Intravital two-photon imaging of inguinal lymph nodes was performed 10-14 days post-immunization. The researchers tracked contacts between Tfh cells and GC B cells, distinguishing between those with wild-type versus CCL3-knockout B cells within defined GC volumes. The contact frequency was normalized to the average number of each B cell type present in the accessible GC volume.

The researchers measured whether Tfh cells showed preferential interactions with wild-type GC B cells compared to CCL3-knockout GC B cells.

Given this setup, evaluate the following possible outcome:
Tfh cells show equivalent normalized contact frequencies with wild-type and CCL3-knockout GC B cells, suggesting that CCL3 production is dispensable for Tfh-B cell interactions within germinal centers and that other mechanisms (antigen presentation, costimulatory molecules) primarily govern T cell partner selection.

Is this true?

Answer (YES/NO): YES